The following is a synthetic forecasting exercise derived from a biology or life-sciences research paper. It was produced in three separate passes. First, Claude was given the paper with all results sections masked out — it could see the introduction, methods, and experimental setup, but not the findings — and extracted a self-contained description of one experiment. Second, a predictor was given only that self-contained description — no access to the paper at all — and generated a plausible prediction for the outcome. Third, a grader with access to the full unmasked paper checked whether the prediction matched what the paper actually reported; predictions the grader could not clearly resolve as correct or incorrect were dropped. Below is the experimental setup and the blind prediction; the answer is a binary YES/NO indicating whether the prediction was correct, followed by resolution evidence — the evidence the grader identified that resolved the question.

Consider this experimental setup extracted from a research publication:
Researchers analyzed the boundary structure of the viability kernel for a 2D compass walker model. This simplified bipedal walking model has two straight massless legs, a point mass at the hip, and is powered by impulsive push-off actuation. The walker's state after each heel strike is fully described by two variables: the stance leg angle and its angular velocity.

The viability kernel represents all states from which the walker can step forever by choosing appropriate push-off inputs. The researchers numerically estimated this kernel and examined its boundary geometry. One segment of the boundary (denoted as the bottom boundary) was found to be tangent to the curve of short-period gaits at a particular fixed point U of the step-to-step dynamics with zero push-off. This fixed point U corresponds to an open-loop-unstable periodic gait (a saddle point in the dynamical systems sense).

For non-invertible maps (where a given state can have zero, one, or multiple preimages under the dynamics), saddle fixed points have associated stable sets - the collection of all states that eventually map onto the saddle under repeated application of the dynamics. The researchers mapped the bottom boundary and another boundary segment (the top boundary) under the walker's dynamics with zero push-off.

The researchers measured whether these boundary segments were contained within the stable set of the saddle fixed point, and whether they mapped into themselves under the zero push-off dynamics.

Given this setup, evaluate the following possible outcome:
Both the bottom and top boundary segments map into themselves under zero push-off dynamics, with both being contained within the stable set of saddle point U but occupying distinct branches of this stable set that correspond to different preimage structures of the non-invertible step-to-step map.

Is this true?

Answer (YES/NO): NO